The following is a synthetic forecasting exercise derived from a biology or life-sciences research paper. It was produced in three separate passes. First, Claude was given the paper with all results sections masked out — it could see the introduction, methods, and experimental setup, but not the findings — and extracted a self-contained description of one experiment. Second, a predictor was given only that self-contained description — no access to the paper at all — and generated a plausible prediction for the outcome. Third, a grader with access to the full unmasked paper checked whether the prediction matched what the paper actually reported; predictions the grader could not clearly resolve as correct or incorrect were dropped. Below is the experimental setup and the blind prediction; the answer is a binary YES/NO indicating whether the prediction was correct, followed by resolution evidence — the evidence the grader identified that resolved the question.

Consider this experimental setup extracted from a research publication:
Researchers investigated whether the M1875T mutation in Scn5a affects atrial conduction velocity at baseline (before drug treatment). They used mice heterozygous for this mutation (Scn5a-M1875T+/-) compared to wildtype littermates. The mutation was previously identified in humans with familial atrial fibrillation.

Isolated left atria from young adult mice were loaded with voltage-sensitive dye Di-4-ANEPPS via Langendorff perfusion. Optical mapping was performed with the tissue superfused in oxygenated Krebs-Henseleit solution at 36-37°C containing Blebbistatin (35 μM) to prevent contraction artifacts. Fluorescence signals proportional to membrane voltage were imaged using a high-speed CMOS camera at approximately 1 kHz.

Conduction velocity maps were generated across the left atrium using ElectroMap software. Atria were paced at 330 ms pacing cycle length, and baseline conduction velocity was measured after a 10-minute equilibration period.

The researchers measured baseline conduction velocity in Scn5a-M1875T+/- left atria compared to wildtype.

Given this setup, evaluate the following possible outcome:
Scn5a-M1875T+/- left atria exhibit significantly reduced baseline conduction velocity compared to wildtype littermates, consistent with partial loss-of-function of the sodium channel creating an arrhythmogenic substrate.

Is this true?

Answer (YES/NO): NO